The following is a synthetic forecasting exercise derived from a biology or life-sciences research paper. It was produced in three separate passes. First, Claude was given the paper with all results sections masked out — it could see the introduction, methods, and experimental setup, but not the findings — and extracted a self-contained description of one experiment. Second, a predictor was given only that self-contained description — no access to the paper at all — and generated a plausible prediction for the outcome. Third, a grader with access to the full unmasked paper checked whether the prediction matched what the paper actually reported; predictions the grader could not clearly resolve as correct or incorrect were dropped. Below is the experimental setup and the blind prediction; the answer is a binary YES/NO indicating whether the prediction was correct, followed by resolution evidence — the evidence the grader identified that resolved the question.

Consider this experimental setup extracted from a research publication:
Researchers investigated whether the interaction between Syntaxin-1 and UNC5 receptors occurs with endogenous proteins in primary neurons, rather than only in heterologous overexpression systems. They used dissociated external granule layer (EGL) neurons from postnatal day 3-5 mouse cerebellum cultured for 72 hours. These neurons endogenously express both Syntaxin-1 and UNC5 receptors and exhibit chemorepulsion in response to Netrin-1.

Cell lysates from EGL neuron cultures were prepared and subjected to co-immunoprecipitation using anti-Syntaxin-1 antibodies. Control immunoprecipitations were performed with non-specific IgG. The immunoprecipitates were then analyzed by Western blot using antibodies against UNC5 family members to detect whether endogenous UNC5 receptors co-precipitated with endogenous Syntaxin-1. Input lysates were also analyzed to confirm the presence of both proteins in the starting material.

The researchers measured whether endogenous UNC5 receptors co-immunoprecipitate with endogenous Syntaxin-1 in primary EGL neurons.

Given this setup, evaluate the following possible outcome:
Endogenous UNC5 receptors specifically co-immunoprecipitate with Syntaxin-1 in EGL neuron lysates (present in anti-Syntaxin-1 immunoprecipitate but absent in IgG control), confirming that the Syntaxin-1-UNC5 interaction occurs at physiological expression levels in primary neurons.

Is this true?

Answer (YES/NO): NO